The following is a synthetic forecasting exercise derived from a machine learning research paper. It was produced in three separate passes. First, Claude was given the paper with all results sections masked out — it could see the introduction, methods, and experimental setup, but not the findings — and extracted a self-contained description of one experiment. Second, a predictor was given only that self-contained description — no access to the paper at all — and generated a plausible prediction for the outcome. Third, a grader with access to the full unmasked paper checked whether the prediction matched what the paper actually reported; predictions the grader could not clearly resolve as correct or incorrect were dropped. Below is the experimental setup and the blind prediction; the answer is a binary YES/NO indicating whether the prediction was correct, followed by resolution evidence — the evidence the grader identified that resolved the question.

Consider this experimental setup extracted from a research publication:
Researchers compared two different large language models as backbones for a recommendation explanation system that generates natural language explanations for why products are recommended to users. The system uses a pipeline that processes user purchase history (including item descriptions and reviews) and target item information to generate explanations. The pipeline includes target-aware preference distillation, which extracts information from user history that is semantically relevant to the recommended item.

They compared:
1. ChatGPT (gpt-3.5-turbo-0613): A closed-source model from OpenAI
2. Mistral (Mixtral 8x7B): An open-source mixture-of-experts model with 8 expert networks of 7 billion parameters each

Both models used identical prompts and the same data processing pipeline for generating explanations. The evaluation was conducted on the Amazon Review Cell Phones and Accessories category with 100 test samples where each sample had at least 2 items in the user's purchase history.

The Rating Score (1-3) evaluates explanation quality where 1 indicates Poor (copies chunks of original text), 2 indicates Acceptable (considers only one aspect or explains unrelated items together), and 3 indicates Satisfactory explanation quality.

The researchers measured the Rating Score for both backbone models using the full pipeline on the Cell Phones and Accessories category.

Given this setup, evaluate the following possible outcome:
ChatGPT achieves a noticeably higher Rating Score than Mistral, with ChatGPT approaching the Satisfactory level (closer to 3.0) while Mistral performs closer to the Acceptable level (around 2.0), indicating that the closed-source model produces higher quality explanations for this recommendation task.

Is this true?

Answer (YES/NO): NO